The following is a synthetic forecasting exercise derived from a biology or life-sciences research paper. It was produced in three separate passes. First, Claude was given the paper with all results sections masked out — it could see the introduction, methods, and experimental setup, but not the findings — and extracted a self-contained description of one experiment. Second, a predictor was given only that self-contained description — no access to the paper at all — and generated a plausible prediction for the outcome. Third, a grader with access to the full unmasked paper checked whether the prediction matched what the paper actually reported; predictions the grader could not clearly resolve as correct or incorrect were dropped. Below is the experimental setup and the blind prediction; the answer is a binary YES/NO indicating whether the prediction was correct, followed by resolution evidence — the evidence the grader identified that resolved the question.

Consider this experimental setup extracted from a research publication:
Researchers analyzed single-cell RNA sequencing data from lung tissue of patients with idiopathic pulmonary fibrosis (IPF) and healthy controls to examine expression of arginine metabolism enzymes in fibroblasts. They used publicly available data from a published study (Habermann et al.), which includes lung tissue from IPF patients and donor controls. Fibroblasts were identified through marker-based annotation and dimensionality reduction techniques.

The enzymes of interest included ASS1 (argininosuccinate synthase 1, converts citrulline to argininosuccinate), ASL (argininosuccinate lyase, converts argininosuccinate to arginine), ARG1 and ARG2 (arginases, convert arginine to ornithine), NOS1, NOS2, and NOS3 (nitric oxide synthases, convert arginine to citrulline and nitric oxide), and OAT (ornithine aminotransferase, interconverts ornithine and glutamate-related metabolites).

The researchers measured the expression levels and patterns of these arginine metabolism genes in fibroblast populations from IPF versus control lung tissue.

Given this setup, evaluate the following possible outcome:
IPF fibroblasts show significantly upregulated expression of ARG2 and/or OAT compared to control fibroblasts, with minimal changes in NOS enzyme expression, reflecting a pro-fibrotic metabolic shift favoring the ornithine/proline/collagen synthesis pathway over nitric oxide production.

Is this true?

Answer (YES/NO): NO